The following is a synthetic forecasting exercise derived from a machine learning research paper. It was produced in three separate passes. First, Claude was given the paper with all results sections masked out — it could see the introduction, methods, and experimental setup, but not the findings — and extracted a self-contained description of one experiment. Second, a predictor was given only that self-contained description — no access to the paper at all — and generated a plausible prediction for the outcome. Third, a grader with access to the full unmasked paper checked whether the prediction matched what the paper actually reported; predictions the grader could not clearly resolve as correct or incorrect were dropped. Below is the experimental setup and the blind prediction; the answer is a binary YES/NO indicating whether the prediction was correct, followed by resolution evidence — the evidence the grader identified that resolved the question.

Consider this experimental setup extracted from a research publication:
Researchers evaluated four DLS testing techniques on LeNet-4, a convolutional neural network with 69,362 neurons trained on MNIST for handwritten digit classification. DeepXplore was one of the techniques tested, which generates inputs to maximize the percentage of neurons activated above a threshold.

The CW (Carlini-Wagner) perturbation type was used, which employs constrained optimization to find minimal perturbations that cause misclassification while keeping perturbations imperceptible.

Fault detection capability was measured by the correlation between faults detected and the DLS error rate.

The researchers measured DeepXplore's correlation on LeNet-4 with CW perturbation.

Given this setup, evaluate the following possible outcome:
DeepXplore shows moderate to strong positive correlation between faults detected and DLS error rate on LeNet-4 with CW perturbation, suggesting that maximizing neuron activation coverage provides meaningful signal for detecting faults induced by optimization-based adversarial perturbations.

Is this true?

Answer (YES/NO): NO